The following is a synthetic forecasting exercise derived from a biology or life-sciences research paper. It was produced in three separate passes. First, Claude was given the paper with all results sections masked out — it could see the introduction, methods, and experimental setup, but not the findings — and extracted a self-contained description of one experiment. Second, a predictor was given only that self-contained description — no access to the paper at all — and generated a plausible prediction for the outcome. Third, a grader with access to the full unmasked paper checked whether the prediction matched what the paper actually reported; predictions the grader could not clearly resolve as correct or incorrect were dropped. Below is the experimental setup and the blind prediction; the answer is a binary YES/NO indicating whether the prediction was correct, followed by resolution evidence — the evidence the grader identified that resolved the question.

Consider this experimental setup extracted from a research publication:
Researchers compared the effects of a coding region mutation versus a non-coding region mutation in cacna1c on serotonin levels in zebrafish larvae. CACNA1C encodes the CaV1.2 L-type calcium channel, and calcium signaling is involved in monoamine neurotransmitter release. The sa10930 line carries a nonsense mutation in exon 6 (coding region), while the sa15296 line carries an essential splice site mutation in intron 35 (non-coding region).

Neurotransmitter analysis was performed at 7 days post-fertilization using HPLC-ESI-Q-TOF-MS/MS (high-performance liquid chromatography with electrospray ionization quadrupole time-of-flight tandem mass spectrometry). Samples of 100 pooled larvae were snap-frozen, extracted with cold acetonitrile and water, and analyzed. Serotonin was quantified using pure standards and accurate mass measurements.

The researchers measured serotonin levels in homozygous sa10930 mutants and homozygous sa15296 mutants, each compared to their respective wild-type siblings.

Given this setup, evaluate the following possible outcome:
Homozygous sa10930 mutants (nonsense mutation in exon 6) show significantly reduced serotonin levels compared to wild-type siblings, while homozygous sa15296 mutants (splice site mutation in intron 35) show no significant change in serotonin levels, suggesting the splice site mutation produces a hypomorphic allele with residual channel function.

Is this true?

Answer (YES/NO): NO